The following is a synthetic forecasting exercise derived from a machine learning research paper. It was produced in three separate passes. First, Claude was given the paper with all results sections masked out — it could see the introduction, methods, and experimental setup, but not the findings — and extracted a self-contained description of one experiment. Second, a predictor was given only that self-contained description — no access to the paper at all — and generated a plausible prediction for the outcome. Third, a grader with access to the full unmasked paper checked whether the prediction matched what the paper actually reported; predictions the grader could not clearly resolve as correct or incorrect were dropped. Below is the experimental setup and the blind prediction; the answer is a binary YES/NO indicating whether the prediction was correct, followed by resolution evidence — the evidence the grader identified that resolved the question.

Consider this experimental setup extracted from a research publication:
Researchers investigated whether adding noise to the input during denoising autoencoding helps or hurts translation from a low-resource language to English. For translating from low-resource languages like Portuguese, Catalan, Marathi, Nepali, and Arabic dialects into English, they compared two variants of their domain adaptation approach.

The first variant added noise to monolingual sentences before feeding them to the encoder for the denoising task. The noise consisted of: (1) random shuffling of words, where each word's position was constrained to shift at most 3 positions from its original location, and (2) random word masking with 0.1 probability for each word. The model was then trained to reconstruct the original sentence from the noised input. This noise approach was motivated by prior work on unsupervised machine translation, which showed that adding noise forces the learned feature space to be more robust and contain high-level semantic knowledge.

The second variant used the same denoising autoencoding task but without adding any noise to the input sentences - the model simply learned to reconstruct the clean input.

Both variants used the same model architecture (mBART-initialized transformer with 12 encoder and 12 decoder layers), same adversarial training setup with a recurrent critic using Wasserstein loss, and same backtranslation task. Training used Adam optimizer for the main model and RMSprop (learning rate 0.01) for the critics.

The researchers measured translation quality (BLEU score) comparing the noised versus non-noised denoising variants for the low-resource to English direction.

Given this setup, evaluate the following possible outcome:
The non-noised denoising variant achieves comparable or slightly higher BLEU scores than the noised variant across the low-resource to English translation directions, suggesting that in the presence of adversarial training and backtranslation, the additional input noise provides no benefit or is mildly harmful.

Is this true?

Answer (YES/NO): YES